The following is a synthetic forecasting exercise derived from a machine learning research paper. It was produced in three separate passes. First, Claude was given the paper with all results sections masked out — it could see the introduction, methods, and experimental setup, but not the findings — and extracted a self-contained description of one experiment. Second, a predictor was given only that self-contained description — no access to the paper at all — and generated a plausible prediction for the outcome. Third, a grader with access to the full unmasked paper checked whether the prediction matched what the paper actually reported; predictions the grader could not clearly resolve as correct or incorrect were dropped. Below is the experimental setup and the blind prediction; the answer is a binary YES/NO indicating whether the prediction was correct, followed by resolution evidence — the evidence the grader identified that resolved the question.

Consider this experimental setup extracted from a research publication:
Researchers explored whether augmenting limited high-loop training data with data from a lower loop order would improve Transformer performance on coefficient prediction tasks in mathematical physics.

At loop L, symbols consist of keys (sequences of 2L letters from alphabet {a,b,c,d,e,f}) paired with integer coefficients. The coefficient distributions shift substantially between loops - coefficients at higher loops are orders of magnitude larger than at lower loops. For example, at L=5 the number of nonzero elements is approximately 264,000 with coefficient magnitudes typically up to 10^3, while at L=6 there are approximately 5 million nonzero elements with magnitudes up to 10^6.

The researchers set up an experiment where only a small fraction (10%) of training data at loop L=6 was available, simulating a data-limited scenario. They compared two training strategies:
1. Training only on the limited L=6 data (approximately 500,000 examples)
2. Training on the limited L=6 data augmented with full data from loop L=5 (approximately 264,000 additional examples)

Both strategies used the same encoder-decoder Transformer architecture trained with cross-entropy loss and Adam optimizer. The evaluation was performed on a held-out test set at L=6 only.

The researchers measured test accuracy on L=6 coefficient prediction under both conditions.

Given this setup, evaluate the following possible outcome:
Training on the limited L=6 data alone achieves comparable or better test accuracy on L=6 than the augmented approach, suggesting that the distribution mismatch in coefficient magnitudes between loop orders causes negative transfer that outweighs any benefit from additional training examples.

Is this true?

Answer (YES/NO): NO